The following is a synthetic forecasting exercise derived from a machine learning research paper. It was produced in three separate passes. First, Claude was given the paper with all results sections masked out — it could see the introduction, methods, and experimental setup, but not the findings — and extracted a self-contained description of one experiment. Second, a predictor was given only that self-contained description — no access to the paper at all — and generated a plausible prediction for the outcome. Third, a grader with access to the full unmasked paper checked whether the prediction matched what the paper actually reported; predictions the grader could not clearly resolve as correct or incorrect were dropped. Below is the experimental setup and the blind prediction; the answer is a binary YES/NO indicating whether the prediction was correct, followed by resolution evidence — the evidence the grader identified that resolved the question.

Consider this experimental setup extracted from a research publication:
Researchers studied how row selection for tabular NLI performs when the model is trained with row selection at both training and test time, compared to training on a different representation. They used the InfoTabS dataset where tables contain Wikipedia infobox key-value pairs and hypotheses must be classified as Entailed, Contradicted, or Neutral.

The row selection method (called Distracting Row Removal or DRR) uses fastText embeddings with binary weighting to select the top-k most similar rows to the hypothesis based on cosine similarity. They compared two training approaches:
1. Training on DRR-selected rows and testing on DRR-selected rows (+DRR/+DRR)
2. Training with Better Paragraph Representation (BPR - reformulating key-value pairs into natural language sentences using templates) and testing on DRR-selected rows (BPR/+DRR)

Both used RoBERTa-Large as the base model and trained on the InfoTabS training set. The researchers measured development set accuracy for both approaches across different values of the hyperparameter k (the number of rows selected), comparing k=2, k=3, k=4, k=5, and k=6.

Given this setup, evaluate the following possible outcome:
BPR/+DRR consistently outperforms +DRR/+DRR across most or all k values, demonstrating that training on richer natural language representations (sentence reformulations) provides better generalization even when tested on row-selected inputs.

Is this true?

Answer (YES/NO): NO